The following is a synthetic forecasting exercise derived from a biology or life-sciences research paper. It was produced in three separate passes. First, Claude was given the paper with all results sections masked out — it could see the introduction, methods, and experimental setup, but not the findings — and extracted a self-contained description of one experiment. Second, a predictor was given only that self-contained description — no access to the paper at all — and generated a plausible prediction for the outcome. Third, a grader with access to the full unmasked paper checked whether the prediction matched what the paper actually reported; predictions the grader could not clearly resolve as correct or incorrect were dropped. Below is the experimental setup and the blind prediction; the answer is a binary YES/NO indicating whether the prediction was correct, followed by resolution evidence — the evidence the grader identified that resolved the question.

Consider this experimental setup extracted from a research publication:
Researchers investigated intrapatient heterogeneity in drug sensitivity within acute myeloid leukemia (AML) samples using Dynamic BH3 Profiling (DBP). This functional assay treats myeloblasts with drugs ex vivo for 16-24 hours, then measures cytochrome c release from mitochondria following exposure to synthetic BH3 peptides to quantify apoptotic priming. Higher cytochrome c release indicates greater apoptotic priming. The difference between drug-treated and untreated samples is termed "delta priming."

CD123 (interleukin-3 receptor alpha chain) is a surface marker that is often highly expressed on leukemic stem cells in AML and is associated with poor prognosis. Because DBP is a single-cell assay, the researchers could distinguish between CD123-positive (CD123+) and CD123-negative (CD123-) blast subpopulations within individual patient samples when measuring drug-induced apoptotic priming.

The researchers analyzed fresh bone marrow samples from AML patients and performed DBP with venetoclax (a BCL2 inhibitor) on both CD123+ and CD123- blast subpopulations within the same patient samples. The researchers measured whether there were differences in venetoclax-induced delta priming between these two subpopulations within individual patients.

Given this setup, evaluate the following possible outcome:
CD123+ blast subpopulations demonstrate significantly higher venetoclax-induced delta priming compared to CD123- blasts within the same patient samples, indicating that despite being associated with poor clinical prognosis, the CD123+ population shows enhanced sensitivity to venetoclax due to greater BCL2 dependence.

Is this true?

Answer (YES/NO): NO